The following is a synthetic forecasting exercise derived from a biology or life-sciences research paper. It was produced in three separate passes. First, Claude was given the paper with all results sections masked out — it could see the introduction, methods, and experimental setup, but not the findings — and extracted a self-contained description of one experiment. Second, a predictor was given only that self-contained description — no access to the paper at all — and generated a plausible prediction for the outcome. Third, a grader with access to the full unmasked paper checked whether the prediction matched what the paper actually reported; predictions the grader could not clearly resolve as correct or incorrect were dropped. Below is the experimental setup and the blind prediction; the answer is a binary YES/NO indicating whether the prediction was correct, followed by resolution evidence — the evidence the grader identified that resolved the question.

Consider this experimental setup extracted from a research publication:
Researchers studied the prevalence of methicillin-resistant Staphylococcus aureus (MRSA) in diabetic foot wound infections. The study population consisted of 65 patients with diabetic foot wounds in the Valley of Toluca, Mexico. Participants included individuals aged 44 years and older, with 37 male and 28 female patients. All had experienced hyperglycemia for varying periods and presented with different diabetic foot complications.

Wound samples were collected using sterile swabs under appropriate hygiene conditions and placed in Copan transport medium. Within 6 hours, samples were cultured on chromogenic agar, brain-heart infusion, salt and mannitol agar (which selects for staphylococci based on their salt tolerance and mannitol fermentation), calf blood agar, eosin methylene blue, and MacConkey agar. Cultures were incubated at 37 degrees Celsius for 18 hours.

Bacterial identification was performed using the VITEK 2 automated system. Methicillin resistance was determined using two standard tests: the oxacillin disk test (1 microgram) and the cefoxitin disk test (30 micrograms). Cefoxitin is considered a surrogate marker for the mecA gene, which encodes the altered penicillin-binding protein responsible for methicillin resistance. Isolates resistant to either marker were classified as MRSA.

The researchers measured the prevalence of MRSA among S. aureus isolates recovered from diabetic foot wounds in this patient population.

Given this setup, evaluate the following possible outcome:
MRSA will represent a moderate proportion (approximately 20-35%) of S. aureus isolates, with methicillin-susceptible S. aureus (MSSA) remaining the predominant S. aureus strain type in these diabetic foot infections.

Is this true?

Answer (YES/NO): NO